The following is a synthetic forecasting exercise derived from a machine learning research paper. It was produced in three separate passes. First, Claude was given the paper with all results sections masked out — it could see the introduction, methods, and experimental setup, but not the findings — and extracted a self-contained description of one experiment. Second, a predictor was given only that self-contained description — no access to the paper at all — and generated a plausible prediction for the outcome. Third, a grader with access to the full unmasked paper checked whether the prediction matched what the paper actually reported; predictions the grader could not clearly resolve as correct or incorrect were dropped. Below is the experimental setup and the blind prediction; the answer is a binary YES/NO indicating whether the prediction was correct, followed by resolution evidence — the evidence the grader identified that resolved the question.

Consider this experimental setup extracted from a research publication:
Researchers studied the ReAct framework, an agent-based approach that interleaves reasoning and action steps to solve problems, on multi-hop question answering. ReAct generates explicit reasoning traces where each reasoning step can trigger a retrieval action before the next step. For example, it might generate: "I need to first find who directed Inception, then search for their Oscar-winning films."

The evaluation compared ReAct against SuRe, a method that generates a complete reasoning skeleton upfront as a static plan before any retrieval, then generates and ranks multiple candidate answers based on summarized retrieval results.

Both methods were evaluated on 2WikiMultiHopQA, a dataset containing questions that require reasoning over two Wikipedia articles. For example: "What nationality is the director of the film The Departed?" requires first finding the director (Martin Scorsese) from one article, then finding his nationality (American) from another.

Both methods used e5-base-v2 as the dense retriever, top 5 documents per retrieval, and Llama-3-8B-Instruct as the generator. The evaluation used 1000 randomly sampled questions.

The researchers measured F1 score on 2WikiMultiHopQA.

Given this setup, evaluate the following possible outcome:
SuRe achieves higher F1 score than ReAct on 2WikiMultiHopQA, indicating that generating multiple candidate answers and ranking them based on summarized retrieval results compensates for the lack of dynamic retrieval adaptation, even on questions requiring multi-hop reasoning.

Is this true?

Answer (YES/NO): YES